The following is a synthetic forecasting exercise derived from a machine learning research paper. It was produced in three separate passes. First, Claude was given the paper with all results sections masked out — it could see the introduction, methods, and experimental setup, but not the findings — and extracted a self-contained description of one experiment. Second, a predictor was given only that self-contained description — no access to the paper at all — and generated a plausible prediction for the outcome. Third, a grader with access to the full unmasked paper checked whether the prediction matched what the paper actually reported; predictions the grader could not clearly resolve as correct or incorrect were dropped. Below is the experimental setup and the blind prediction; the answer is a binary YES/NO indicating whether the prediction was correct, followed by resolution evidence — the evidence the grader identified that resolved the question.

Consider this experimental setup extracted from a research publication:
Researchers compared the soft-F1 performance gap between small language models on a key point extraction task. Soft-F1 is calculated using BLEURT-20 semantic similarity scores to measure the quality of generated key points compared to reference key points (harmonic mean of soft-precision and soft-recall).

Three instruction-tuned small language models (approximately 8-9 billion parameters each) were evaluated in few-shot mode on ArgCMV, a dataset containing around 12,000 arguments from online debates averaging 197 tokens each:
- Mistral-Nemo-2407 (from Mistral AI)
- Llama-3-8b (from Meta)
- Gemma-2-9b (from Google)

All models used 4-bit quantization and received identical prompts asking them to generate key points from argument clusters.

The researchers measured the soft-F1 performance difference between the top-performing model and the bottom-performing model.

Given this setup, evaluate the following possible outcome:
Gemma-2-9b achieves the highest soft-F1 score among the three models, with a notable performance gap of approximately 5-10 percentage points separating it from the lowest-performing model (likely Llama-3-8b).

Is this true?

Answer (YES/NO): NO